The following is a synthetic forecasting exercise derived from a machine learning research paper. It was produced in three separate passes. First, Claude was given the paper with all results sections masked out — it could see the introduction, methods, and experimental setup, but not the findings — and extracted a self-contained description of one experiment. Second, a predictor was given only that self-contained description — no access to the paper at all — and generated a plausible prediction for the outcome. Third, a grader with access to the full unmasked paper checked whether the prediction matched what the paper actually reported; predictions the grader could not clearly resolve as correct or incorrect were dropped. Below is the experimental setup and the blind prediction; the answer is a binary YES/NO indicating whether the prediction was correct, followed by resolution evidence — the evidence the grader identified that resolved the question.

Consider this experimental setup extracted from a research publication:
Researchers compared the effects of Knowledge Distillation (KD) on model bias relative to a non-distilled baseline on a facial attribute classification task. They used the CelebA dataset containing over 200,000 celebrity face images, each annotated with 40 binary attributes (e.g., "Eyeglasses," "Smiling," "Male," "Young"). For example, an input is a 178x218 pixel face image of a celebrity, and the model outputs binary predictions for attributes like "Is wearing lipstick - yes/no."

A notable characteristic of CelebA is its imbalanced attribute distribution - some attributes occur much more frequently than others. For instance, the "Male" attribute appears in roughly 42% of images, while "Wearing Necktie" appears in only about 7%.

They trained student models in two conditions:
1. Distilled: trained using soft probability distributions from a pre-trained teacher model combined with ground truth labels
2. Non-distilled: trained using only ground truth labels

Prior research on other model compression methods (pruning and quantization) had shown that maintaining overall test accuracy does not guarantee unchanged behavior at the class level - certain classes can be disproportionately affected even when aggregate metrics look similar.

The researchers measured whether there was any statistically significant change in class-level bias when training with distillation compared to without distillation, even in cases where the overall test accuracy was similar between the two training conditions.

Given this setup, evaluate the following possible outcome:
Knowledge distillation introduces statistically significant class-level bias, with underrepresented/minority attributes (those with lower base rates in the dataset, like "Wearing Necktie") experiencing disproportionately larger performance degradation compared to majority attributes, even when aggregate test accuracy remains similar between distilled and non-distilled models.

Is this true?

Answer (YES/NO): NO